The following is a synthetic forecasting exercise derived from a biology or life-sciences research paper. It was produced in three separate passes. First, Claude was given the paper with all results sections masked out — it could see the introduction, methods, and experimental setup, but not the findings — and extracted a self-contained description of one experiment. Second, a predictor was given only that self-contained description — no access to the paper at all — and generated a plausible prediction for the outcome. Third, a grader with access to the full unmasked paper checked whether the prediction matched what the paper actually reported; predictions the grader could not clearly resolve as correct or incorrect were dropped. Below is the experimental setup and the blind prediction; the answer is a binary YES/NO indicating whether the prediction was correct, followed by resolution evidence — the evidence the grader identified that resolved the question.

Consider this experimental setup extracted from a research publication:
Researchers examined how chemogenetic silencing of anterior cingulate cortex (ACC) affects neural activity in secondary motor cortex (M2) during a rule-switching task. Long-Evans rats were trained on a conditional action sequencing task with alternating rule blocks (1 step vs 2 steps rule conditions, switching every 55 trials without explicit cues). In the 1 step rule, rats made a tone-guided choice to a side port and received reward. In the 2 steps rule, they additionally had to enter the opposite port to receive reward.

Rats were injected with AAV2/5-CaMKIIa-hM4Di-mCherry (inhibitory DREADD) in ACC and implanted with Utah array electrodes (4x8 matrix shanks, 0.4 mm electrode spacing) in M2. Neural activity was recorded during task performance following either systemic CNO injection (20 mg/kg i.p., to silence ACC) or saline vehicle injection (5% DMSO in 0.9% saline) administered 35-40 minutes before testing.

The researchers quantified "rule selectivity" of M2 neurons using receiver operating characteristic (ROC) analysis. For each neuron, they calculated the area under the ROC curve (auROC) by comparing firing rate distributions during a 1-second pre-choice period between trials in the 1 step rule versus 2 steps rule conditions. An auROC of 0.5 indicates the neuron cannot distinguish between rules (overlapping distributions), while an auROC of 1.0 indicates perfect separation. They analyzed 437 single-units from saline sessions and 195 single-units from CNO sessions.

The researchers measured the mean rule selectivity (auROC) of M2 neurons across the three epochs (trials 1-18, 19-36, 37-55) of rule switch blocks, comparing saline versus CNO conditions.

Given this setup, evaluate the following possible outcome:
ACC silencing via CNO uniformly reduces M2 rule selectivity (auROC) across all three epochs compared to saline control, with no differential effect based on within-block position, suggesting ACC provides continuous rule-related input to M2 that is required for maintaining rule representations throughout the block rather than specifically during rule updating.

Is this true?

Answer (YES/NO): NO